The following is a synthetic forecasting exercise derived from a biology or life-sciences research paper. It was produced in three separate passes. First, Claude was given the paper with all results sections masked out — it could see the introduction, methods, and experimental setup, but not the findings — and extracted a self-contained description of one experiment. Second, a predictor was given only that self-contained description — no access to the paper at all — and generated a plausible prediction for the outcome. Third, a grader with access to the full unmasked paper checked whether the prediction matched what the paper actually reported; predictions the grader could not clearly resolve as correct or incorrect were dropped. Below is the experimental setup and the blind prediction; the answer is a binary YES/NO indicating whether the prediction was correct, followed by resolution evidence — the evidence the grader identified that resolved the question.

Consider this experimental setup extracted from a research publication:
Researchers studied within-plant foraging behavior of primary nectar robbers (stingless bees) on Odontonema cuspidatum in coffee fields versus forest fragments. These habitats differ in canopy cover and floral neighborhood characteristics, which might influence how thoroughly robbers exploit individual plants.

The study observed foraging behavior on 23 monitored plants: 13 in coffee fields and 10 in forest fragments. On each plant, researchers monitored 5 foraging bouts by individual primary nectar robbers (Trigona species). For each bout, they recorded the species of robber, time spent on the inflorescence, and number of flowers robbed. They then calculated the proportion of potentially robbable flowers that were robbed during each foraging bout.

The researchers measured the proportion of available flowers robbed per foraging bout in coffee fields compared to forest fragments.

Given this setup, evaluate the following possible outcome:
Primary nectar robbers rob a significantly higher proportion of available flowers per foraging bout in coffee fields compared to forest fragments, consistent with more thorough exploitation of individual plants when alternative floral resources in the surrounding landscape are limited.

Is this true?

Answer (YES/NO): YES